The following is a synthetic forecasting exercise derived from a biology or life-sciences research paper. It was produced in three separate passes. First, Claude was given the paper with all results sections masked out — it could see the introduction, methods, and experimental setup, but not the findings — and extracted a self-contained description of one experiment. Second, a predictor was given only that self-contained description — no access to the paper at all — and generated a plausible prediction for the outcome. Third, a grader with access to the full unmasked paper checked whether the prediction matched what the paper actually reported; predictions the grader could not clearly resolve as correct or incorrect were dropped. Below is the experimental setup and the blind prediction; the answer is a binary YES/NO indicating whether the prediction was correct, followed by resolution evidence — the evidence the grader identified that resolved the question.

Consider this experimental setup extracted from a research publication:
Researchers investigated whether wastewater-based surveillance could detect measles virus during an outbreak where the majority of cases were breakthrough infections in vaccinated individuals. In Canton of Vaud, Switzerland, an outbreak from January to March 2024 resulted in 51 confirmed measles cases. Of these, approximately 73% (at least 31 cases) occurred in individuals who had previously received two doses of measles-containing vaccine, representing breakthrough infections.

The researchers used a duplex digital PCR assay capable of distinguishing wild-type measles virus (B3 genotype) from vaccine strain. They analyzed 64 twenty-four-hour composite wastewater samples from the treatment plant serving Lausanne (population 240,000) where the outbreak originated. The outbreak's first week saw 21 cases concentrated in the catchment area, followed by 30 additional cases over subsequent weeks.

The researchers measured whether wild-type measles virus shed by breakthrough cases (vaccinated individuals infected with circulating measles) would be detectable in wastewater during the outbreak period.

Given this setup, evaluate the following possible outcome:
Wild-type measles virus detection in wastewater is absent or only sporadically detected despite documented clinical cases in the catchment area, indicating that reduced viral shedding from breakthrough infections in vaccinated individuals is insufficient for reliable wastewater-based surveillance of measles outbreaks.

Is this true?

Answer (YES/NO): NO